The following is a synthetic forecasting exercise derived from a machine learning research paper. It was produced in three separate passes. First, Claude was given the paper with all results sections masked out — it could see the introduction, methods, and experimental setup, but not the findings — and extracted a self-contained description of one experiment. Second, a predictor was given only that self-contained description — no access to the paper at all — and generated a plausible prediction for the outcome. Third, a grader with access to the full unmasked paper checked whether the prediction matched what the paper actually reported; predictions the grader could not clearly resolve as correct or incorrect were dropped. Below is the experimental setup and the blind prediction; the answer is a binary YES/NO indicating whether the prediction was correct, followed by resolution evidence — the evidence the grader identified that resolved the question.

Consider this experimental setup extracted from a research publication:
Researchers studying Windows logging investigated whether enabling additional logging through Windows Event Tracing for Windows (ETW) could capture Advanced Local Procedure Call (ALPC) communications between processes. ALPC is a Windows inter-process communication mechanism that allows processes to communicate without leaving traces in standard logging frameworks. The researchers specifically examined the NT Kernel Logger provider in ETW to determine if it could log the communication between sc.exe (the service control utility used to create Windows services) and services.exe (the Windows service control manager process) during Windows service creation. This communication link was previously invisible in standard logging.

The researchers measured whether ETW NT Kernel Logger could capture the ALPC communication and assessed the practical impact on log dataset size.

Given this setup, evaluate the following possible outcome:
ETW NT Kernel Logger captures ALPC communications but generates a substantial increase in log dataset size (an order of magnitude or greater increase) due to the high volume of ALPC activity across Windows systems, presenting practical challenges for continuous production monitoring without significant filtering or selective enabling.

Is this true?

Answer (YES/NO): NO